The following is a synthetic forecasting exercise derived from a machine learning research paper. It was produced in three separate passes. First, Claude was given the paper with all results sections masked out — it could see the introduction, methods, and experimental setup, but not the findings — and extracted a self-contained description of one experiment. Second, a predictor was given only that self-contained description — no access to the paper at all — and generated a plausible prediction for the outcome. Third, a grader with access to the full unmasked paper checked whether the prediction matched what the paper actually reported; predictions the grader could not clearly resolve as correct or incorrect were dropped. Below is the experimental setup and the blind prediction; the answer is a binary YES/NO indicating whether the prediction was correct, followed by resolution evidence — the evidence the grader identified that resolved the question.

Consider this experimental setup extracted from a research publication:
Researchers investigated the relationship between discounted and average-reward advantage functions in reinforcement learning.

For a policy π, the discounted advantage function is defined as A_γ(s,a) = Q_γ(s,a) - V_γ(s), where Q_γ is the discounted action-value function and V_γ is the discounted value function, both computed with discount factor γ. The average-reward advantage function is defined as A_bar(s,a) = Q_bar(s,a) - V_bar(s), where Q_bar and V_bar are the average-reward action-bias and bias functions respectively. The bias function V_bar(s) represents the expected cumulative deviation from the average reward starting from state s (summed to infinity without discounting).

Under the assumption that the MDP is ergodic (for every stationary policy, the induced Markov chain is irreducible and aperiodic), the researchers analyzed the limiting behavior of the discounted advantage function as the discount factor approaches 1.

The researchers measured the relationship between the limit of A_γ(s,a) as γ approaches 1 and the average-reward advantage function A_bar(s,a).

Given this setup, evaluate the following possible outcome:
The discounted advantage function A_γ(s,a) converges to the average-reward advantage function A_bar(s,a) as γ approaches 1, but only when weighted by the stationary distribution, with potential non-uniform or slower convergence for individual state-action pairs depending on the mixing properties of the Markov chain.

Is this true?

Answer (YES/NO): NO